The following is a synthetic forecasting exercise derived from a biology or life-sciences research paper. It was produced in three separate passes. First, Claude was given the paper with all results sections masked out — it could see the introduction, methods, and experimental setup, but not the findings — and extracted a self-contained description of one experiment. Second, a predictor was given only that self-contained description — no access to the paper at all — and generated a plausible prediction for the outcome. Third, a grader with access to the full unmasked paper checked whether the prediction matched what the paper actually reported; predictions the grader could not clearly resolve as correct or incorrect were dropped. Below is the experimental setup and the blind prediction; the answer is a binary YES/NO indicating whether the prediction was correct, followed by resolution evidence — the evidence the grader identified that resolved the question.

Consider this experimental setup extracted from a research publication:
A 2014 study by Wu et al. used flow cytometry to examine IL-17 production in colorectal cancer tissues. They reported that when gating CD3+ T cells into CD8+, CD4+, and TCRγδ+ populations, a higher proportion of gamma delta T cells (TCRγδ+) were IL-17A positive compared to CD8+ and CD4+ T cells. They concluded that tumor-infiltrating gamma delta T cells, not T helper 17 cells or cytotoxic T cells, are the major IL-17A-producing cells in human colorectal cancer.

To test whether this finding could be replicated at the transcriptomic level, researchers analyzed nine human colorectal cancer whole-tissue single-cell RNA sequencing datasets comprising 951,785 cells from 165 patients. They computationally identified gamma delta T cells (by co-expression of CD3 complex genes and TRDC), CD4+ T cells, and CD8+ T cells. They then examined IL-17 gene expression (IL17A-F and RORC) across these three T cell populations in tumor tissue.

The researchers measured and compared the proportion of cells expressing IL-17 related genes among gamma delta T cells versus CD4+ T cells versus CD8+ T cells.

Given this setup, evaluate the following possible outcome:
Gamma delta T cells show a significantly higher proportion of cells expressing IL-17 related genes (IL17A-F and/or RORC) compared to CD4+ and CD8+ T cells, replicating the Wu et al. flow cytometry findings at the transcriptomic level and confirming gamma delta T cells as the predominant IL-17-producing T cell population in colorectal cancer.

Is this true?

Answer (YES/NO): NO